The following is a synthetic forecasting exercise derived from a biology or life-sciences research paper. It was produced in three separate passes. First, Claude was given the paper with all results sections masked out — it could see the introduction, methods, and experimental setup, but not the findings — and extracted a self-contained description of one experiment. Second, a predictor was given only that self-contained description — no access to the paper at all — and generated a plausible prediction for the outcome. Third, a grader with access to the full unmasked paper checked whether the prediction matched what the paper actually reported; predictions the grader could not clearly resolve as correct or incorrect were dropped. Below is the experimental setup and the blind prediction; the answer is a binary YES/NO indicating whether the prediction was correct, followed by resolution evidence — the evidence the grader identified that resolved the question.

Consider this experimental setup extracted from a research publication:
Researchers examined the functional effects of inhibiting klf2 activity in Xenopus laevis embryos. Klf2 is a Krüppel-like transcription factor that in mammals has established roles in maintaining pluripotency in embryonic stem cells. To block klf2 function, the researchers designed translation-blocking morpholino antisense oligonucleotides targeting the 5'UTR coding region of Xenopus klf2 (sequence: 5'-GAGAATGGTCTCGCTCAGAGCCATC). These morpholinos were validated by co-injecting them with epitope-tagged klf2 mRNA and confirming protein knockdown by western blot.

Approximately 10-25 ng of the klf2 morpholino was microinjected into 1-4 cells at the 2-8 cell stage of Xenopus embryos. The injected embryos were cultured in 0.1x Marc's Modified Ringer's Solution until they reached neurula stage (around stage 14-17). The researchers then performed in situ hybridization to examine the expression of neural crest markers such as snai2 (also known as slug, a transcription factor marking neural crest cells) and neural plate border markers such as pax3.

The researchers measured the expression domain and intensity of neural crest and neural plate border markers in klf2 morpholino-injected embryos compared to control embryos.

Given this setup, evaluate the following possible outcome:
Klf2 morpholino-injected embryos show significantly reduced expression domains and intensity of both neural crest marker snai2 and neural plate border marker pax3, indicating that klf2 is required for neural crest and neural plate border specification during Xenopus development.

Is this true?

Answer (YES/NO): NO